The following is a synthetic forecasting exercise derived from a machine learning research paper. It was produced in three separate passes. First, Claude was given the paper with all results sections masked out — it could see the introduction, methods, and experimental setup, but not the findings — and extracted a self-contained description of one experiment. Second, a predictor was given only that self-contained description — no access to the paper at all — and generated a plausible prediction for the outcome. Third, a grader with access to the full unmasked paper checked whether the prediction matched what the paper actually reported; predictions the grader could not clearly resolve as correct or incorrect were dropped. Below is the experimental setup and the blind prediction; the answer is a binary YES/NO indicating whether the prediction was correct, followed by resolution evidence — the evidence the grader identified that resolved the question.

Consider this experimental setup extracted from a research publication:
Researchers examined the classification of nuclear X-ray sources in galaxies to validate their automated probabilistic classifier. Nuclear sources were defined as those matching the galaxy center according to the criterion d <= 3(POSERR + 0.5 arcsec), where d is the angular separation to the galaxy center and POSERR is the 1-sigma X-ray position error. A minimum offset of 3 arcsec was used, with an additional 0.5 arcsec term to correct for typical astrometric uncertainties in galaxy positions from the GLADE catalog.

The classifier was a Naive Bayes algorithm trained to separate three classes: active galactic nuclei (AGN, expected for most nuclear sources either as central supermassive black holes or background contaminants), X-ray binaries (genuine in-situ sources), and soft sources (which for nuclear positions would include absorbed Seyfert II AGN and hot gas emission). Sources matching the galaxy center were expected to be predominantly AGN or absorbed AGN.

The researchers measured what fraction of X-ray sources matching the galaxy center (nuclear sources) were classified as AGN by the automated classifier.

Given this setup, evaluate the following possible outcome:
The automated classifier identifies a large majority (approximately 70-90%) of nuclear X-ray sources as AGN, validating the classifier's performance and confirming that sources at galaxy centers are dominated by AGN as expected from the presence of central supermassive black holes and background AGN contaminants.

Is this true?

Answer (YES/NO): NO